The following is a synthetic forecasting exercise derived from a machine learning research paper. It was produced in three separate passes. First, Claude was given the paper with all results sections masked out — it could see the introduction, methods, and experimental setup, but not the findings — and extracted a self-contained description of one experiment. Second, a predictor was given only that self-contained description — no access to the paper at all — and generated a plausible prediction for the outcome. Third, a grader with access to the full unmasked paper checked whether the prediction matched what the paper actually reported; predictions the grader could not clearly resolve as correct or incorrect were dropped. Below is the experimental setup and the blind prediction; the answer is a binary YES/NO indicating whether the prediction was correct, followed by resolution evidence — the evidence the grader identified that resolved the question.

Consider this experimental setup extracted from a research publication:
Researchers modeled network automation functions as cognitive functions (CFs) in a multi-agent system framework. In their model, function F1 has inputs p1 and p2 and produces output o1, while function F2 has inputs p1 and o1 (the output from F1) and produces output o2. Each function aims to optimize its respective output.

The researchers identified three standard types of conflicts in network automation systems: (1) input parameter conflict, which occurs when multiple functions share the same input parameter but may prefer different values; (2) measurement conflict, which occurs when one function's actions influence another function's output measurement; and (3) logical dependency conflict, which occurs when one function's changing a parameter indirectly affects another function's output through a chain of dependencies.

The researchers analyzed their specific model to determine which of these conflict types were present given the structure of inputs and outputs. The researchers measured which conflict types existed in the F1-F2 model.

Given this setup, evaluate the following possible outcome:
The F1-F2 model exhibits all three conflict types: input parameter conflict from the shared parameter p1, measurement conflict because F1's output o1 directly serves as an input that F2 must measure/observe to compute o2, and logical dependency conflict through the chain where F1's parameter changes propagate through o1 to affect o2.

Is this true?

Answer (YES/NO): YES